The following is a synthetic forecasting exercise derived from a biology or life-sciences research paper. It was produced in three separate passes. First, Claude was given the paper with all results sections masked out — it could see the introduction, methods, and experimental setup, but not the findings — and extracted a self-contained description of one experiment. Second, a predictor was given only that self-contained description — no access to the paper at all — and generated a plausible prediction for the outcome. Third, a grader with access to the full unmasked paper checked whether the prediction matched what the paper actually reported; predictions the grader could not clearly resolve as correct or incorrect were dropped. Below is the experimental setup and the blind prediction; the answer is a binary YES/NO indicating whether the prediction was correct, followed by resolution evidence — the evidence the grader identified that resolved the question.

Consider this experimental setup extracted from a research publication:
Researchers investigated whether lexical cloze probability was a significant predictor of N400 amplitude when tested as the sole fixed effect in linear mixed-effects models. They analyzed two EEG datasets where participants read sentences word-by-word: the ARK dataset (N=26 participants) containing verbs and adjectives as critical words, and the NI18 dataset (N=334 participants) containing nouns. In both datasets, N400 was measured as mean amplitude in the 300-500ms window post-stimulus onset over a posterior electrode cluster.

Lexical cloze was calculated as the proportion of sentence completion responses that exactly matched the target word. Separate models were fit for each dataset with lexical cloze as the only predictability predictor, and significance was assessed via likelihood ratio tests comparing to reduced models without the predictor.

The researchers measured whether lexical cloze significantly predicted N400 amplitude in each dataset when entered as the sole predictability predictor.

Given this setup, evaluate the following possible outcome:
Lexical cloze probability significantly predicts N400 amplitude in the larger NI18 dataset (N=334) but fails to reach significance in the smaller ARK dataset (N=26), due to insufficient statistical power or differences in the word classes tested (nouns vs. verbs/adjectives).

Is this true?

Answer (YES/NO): YES